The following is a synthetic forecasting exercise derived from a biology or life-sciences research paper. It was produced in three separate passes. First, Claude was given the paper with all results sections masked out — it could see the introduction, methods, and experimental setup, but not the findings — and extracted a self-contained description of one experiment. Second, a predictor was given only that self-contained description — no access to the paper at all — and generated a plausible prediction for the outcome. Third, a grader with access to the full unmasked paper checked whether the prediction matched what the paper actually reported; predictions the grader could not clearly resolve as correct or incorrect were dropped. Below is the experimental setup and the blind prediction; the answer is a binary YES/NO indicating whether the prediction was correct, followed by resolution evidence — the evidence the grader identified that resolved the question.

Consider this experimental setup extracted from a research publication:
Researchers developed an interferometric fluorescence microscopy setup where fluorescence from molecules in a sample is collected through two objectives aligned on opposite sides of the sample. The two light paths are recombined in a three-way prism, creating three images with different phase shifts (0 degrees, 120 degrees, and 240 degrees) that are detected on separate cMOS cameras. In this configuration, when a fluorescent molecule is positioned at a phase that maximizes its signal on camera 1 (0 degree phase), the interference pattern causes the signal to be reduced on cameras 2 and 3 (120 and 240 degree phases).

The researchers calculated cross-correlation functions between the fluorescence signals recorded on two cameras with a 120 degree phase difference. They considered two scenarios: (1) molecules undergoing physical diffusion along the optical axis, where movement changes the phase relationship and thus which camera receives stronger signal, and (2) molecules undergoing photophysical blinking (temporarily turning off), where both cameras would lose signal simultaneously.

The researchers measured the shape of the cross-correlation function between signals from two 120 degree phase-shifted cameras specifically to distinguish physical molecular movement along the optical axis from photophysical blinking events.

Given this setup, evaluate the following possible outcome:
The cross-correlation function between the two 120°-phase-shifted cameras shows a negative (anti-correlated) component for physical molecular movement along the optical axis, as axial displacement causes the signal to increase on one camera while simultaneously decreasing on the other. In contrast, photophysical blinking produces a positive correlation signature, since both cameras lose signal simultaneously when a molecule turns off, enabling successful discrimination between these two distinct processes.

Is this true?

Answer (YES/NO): YES